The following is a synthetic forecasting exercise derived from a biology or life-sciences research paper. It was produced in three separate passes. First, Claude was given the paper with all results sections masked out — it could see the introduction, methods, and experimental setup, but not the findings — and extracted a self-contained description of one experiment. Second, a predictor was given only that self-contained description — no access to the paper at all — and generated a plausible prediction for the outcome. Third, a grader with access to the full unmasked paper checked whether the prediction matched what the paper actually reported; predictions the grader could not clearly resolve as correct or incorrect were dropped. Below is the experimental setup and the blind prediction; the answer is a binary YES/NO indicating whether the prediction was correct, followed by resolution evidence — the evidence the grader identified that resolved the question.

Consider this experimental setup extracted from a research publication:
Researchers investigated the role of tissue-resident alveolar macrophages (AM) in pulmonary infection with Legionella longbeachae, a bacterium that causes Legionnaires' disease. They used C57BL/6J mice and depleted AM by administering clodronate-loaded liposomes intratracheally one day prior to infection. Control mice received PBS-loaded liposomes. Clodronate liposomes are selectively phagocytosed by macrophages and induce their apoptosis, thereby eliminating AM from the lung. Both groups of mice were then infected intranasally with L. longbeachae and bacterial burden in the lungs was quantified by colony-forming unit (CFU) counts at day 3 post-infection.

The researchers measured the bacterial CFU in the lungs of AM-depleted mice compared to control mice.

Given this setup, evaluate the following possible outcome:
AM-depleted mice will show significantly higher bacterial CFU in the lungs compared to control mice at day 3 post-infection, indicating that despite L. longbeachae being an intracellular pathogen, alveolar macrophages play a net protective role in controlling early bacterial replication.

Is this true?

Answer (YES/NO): NO